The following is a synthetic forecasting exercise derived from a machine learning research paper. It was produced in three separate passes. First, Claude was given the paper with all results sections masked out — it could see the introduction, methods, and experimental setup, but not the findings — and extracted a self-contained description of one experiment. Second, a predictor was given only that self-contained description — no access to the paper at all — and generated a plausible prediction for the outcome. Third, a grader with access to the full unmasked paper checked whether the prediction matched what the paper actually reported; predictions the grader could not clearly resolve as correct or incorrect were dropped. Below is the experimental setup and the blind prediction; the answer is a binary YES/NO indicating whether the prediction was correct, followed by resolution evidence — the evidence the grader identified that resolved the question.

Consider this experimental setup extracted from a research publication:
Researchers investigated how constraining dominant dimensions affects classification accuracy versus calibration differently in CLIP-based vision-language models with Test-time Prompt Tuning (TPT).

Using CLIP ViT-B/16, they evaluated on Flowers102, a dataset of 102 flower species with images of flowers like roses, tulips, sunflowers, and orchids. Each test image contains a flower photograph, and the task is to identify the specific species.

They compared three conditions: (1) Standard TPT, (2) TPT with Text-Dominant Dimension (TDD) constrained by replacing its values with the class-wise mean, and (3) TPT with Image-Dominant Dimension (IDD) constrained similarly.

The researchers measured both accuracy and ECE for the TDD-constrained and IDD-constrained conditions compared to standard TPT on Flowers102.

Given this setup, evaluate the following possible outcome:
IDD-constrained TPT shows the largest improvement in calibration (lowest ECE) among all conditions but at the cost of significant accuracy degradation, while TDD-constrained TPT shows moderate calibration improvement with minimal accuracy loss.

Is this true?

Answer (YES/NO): NO